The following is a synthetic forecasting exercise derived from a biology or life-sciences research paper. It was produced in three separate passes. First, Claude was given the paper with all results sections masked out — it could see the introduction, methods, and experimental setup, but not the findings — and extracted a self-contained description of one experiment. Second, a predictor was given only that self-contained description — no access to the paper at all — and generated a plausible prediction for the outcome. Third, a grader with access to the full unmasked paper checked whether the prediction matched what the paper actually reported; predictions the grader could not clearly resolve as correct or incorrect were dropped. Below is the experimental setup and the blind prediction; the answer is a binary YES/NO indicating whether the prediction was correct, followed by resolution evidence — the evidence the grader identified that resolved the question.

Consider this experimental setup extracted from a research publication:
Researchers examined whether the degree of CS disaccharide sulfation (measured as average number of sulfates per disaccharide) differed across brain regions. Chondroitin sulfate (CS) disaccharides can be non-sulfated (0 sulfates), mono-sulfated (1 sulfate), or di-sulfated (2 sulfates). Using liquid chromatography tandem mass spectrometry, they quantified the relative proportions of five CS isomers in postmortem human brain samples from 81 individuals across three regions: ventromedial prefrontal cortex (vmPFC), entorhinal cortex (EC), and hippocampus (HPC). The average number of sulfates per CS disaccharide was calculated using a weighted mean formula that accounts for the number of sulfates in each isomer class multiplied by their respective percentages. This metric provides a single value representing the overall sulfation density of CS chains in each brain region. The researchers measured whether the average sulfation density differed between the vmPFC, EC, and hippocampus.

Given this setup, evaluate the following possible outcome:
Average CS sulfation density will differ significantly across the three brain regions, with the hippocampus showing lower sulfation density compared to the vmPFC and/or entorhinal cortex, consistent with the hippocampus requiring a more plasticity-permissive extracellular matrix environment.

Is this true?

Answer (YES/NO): NO